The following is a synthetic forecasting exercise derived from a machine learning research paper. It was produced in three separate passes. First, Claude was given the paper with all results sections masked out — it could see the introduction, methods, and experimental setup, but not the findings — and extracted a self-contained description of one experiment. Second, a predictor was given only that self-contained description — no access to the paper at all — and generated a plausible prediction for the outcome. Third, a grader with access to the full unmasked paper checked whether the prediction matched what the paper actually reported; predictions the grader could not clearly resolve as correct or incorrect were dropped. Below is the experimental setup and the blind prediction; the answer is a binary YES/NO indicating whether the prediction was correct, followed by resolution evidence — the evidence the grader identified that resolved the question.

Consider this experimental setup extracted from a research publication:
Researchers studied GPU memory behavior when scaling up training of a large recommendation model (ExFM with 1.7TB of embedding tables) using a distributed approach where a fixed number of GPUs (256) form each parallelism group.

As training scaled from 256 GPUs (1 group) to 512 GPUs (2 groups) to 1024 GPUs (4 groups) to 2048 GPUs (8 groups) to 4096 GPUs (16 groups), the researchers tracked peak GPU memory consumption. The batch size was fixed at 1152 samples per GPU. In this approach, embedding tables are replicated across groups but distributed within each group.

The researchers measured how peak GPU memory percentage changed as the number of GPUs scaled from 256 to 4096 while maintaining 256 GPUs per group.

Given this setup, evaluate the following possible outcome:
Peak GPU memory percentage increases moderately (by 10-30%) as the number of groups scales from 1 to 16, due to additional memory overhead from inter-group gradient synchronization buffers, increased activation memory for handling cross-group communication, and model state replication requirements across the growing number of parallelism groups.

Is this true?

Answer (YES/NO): NO